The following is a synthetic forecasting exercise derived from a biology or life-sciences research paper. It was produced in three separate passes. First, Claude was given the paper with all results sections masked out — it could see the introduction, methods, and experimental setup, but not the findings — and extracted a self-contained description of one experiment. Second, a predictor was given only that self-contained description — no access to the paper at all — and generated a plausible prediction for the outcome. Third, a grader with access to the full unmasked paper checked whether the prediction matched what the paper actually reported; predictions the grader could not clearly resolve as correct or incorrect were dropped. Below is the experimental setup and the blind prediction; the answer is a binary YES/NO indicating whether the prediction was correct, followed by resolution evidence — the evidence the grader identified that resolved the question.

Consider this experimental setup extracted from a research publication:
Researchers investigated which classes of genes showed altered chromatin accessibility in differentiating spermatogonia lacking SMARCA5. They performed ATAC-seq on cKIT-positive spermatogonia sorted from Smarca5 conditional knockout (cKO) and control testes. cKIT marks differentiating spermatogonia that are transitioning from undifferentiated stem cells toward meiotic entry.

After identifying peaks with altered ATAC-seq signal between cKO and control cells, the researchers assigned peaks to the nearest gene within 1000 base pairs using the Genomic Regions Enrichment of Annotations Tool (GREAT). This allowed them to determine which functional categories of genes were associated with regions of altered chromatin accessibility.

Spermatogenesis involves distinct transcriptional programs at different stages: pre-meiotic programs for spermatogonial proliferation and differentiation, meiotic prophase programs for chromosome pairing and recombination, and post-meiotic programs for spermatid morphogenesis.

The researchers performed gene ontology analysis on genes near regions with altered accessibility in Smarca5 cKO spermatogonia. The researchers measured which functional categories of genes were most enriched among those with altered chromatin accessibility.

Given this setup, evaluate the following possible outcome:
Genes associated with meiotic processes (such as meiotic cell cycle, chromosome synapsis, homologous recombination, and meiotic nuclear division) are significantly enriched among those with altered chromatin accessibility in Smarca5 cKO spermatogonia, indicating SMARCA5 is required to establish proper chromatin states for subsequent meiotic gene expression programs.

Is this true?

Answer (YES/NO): YES